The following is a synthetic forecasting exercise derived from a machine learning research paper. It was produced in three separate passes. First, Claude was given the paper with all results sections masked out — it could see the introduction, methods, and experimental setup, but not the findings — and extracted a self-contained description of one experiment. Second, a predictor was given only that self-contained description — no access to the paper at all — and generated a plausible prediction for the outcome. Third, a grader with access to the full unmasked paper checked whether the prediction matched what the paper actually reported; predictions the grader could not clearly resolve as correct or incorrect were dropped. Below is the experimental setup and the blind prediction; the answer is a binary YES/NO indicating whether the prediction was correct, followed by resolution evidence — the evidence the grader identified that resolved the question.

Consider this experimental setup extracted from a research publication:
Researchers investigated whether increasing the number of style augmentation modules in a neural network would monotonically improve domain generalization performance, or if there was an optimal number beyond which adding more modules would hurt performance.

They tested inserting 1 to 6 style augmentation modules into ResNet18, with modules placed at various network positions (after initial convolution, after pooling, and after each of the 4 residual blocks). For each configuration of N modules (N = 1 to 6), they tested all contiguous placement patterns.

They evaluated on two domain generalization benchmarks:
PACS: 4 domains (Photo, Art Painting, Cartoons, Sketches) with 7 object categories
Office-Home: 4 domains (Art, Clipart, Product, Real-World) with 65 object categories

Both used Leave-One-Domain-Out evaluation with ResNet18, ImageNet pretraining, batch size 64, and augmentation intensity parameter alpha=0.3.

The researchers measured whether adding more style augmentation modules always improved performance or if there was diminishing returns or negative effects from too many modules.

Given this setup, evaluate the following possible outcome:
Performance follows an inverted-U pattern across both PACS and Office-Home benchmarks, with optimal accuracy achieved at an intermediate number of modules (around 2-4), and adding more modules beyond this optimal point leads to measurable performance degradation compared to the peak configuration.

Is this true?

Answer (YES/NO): NO